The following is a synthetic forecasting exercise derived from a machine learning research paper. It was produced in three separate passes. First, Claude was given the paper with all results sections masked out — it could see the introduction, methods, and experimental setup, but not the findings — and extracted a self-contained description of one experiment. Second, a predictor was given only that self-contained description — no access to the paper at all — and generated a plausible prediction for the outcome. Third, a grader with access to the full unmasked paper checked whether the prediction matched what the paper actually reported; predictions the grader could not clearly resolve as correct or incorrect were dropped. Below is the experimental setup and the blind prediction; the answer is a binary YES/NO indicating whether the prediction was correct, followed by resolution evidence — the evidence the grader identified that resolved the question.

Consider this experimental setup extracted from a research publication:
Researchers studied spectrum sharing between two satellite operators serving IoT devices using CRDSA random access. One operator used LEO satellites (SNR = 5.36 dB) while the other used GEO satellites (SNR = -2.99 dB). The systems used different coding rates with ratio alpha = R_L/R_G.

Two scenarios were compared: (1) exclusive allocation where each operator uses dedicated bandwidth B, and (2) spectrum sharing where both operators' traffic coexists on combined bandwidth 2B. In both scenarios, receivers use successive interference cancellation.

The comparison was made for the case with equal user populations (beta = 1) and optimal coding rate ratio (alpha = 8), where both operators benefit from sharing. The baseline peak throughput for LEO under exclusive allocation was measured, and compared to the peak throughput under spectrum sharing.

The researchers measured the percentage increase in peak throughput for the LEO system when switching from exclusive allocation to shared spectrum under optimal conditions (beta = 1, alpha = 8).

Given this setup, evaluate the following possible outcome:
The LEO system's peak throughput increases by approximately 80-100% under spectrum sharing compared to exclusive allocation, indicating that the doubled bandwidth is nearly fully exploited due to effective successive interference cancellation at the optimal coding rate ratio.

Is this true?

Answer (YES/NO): NO